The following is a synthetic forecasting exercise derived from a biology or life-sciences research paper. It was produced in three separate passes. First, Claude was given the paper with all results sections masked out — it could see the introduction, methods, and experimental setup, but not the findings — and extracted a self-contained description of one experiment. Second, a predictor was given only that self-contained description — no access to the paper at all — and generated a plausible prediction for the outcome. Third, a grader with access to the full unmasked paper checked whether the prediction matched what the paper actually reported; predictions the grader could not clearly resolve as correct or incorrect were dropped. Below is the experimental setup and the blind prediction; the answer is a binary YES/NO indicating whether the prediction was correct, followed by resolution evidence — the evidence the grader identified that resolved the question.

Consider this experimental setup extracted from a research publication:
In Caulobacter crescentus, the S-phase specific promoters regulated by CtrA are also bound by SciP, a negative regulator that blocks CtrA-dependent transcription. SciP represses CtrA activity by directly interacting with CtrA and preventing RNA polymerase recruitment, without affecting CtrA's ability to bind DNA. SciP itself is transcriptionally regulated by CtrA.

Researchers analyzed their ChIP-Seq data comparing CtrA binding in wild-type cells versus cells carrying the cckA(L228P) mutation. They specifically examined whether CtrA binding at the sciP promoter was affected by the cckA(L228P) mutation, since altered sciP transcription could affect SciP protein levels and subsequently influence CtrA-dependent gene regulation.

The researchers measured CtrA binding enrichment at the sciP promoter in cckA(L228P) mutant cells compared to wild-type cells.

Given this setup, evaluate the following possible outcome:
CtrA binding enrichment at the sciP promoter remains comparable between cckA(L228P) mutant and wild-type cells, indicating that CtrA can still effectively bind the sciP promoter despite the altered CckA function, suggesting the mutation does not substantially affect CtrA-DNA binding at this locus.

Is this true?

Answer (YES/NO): YES